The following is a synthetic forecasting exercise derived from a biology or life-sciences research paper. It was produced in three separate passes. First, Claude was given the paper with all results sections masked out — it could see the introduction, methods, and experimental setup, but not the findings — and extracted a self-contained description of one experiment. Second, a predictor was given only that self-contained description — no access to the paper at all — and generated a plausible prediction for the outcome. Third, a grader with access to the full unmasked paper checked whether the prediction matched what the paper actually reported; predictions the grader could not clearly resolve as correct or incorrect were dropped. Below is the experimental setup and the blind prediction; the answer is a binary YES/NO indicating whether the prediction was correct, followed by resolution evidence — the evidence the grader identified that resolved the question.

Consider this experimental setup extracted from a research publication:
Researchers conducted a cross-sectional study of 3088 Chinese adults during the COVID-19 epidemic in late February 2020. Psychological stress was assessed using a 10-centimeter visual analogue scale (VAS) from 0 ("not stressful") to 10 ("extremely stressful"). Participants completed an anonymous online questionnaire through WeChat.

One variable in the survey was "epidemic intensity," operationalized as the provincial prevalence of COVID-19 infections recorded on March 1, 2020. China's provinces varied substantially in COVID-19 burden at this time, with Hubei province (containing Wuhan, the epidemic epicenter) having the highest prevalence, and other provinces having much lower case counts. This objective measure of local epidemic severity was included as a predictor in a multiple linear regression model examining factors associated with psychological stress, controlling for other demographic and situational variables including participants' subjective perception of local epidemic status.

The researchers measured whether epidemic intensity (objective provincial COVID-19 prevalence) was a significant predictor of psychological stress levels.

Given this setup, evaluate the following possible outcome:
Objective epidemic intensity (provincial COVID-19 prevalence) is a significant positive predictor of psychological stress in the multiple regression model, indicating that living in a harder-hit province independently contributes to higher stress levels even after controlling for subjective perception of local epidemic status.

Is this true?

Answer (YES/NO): NO